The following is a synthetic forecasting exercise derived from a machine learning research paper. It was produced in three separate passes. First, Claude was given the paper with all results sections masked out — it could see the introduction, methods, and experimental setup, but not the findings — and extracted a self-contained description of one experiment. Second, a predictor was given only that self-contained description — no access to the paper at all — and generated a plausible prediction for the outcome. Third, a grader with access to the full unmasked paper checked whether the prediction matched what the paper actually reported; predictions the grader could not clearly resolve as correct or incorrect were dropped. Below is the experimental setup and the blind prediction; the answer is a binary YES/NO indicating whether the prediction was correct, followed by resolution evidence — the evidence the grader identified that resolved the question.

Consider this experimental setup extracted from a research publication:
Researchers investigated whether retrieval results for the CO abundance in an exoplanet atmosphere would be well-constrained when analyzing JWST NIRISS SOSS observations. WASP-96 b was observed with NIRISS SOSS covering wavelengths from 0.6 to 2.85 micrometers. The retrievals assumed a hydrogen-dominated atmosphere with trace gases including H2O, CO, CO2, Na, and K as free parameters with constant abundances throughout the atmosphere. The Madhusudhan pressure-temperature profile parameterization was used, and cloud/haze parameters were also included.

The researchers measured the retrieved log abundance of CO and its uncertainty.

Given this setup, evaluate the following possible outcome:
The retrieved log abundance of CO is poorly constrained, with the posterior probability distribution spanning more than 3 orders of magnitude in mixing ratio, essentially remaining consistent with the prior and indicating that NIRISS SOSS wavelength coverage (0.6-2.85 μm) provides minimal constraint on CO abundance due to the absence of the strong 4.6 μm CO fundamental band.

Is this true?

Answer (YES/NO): YES